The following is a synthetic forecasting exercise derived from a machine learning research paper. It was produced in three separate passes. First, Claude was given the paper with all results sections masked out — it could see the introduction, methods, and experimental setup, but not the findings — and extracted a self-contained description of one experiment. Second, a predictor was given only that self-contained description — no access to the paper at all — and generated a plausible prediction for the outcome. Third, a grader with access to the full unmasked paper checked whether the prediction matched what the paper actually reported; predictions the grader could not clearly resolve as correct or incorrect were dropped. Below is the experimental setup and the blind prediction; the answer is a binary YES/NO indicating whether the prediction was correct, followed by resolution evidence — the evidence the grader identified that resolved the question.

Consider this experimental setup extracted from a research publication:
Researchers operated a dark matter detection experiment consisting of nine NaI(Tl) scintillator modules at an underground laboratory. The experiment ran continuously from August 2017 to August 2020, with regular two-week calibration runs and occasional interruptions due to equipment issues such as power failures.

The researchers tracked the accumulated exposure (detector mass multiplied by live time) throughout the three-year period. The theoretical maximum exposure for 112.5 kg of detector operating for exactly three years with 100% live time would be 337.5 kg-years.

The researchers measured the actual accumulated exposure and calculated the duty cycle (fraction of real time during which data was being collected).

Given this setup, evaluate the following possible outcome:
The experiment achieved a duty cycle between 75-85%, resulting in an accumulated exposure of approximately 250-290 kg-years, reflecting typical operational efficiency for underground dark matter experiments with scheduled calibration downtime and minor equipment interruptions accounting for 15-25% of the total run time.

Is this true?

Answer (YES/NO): NO